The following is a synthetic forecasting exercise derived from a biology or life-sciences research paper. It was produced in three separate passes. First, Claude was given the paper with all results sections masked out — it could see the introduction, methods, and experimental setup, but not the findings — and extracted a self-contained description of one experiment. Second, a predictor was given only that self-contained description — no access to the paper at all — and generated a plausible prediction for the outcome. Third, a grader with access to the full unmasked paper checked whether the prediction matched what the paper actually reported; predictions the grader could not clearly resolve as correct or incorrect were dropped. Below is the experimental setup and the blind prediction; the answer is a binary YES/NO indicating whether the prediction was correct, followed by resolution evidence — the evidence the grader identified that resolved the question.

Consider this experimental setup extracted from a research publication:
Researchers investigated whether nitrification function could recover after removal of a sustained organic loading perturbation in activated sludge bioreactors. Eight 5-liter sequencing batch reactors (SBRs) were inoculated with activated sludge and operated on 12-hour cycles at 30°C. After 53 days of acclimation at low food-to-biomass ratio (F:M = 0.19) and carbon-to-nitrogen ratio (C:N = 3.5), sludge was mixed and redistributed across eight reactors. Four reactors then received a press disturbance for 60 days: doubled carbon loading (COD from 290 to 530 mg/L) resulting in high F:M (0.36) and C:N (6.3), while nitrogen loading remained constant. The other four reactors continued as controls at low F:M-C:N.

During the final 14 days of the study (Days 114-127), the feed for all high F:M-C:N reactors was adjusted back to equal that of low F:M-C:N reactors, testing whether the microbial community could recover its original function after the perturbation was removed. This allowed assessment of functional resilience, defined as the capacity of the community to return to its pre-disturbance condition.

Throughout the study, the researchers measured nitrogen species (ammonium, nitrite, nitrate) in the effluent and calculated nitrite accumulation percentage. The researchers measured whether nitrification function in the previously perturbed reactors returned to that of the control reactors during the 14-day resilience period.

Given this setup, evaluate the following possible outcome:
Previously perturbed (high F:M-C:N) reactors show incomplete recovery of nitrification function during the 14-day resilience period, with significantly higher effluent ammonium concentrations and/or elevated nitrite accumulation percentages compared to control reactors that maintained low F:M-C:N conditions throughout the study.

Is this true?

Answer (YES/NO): YES